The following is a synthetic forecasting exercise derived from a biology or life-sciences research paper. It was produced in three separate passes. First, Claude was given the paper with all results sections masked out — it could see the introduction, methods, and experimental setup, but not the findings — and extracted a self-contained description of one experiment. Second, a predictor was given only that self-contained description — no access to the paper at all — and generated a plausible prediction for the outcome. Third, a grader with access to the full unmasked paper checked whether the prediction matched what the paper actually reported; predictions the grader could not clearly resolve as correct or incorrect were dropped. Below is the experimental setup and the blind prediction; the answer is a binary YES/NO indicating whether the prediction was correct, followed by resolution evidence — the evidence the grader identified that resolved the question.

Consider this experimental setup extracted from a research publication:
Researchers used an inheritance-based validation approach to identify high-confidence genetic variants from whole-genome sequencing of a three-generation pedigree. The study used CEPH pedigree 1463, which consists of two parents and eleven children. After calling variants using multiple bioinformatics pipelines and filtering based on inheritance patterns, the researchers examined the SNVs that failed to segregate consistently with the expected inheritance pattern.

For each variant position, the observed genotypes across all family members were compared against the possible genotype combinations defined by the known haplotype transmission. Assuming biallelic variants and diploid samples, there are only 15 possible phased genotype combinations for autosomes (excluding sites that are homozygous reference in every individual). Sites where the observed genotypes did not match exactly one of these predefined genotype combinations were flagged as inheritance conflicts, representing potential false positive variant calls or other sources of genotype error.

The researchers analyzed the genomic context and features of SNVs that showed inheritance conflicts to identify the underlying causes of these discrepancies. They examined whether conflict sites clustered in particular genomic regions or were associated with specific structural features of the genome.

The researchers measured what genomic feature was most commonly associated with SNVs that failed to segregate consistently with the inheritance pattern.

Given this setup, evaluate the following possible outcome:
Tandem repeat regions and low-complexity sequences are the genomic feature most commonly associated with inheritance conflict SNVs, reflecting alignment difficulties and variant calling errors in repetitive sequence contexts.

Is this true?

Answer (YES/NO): NO